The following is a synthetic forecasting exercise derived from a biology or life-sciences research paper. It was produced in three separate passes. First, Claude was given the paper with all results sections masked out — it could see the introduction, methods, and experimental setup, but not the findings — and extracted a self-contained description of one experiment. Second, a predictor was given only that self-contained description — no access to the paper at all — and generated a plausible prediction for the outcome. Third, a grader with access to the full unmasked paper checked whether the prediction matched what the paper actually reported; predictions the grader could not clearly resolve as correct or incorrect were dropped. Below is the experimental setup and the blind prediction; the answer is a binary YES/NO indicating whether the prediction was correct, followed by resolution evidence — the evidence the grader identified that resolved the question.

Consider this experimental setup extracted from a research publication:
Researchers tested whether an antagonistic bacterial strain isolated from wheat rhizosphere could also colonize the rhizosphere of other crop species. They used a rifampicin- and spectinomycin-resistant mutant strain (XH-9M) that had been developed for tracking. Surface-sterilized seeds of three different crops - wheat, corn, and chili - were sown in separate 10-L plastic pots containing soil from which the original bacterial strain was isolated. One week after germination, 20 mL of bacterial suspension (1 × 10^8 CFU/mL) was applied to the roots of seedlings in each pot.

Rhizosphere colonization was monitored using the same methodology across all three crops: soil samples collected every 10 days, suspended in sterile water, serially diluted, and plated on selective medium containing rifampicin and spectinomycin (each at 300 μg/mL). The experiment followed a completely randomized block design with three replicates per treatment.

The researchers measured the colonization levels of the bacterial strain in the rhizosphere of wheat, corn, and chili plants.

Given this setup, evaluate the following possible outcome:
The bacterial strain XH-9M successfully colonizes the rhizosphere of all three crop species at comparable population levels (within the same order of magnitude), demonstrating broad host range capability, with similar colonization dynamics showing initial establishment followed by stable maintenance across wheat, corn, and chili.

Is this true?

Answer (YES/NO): YES